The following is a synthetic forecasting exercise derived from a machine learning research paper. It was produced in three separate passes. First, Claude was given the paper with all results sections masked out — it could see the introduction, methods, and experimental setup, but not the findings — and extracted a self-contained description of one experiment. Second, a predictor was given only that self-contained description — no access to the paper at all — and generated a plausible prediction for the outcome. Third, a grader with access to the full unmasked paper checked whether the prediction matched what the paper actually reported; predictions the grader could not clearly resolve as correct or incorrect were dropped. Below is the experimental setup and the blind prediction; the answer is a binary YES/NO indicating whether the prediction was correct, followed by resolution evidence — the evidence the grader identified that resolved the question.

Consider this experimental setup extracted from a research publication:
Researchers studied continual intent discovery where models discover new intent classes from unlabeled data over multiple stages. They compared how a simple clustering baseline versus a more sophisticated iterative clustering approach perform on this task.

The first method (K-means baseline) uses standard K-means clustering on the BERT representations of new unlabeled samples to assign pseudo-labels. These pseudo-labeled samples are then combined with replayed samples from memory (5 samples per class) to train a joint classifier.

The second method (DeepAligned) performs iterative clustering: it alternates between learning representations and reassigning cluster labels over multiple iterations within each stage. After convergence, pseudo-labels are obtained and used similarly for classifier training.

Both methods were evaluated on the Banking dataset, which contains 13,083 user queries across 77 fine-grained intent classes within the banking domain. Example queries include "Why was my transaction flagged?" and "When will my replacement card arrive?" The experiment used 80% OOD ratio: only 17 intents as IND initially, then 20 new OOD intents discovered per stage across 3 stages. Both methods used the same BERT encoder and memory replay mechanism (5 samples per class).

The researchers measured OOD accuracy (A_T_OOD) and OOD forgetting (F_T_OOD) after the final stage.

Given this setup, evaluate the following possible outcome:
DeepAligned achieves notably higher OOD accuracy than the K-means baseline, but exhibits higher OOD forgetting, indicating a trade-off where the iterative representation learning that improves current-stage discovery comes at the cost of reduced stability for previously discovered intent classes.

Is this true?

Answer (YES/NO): NO